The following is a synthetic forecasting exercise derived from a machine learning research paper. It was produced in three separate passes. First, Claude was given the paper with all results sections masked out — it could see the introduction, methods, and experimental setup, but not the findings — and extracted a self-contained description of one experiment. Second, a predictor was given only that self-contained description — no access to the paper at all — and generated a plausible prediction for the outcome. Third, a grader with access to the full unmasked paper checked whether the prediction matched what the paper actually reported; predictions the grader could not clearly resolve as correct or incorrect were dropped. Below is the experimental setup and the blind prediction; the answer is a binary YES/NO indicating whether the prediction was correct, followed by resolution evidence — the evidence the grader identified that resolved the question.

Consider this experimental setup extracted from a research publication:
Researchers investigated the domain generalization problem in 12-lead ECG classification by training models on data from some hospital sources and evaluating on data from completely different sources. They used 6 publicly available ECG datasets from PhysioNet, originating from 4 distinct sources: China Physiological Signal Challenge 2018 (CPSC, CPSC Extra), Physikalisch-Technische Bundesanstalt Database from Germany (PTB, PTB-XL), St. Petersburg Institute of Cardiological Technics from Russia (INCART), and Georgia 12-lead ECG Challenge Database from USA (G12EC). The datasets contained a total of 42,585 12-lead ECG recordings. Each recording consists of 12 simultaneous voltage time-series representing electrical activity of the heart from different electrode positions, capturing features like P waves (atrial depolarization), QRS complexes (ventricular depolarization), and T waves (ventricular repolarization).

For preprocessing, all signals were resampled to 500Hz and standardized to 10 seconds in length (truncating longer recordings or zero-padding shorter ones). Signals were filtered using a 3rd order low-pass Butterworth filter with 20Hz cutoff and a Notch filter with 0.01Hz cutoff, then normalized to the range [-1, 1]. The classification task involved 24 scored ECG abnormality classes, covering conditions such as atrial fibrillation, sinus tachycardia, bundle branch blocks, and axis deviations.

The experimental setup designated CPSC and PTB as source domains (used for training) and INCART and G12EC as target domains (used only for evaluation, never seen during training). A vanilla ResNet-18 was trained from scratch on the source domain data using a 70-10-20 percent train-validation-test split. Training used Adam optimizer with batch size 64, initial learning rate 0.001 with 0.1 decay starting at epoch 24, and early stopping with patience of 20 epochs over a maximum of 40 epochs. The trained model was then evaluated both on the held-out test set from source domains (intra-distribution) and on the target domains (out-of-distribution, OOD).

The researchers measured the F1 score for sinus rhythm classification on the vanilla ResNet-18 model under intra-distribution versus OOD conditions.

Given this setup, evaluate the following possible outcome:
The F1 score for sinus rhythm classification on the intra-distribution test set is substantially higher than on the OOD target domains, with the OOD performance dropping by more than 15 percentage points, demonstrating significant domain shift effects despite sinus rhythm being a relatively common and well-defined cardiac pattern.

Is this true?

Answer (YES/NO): YES